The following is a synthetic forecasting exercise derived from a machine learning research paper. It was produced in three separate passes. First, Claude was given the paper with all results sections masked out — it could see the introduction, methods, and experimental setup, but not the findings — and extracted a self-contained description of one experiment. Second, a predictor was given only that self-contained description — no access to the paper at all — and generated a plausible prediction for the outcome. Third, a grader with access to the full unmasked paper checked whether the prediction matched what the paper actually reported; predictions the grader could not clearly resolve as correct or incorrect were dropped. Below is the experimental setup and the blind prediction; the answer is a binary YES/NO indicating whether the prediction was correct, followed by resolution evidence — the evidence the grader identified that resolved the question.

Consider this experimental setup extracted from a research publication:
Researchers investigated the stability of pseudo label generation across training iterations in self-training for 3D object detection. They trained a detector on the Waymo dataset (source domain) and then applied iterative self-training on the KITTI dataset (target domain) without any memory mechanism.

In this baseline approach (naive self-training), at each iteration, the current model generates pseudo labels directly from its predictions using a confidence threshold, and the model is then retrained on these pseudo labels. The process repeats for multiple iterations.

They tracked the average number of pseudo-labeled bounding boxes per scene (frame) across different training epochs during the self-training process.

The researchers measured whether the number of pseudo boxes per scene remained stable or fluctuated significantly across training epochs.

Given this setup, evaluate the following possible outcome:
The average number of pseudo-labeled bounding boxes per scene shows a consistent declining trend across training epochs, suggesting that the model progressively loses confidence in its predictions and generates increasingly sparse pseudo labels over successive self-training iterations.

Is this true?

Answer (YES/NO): NO